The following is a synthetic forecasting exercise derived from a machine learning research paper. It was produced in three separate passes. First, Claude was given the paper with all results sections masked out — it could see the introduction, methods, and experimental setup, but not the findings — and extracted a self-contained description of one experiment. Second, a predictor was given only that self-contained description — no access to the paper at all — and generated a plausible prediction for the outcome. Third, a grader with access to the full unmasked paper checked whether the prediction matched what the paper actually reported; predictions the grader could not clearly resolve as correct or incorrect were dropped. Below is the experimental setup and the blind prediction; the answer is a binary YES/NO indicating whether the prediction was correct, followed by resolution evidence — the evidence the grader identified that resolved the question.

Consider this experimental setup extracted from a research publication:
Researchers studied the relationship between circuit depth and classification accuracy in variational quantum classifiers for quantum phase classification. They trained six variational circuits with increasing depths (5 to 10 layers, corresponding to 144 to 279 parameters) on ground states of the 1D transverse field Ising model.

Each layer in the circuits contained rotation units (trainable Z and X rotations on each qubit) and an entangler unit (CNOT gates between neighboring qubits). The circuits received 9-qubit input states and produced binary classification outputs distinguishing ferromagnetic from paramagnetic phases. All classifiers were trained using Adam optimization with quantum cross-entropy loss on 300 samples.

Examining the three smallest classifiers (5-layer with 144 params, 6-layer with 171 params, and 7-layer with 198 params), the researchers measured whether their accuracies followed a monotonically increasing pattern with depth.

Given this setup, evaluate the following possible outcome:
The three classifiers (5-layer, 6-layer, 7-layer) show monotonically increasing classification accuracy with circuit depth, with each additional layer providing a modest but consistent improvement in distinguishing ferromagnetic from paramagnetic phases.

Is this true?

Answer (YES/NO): YES